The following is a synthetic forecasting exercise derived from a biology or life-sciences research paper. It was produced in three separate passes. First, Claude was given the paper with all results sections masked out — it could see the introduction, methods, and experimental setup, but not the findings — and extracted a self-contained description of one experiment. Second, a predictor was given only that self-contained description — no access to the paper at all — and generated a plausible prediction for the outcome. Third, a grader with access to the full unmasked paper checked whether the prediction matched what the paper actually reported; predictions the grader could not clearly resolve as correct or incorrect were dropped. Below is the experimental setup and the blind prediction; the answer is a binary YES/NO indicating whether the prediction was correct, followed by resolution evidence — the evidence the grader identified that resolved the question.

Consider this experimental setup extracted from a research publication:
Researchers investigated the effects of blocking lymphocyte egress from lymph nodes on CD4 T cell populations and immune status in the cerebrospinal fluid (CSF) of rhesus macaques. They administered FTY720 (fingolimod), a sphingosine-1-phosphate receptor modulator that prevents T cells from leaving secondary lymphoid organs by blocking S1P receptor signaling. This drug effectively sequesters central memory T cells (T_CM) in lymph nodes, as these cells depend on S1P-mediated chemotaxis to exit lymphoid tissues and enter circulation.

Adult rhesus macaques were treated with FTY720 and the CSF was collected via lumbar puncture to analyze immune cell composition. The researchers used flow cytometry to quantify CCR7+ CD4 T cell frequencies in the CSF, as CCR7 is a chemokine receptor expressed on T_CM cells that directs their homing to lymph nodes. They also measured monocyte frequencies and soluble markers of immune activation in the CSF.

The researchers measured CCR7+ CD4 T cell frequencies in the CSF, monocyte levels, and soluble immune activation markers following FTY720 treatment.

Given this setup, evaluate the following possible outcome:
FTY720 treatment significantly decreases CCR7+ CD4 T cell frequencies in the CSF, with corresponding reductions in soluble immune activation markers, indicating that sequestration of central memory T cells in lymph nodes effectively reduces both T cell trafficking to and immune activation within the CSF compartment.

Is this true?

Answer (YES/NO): NO